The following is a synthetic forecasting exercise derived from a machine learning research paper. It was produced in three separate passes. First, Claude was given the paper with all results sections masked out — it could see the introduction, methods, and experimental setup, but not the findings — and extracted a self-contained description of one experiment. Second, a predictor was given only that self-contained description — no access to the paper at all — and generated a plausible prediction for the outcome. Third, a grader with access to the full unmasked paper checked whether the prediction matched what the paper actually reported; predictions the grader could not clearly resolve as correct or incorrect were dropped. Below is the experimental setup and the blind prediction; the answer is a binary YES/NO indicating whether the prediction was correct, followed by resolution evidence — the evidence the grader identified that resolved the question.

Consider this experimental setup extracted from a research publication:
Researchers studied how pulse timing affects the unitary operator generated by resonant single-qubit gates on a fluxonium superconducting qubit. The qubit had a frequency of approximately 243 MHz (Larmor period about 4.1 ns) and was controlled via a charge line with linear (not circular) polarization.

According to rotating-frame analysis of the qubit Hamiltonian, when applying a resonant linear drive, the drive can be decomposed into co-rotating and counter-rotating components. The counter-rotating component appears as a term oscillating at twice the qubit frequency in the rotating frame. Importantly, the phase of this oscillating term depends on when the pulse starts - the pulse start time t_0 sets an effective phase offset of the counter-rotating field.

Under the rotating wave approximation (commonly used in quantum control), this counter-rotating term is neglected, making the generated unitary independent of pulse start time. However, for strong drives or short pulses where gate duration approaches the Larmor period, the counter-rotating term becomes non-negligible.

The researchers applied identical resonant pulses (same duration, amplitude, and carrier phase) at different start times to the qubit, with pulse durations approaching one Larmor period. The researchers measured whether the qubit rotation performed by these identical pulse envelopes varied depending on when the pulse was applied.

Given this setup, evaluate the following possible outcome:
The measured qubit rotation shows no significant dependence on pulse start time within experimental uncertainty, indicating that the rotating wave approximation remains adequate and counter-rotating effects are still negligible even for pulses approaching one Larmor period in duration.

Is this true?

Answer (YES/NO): NO